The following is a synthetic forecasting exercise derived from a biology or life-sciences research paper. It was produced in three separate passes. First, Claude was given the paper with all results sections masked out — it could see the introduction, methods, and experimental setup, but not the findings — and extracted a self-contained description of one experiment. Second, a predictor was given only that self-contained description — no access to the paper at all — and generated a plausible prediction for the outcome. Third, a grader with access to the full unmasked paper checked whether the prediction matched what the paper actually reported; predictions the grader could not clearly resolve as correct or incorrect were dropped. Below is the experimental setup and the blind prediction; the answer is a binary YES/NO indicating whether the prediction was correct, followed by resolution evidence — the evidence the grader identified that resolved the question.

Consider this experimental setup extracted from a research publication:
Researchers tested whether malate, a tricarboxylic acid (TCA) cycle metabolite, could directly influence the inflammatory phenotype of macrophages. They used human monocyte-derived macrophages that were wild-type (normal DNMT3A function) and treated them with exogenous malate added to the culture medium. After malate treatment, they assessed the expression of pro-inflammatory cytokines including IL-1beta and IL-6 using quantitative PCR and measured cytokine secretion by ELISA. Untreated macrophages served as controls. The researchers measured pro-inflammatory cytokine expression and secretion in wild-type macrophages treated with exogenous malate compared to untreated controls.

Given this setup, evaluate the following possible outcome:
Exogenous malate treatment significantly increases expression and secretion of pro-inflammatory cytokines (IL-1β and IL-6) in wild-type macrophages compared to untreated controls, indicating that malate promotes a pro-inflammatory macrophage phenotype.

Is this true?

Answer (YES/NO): YES